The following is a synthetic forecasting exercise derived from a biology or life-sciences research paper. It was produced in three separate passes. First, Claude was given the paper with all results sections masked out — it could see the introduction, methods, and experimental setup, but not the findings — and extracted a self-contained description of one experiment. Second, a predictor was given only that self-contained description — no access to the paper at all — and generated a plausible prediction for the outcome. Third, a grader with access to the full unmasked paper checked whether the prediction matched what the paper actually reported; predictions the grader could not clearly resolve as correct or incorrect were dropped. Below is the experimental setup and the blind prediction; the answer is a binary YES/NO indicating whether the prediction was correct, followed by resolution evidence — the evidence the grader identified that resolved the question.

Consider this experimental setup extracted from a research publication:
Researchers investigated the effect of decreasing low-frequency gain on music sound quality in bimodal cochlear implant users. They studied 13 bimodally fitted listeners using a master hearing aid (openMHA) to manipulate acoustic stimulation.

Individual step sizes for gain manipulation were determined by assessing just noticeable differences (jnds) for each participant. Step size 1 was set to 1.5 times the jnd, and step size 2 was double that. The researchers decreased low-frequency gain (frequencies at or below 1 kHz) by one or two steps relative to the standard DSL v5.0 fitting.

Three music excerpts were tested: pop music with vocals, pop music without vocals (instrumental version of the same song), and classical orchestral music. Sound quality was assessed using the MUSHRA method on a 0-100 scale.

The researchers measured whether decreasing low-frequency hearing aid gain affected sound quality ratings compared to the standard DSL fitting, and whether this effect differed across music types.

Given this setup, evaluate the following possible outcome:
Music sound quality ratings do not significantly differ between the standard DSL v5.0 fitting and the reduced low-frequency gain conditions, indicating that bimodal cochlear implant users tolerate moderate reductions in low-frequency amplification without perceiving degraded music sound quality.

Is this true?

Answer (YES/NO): NO